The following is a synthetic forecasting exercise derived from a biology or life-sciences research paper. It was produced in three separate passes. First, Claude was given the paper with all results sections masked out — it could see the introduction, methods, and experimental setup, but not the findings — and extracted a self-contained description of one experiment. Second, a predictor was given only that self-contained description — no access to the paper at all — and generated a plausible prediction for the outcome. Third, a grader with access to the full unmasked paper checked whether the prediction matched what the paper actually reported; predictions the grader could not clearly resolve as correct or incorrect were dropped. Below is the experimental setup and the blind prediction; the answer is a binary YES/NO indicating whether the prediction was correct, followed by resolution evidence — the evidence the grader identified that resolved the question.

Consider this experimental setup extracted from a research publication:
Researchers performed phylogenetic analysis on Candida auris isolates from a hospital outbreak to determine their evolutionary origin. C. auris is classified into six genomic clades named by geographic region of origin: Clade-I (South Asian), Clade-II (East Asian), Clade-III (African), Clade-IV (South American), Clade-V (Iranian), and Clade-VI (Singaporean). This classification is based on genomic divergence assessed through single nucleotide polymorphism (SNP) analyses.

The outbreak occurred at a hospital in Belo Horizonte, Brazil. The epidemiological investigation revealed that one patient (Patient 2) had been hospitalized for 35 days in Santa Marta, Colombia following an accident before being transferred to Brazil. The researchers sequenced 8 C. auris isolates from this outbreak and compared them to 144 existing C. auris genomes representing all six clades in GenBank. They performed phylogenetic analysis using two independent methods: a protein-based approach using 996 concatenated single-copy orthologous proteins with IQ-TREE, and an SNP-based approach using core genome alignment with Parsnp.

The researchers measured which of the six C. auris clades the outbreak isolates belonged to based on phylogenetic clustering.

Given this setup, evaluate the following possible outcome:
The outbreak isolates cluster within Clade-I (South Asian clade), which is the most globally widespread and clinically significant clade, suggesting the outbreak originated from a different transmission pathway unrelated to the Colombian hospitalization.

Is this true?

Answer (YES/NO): NO